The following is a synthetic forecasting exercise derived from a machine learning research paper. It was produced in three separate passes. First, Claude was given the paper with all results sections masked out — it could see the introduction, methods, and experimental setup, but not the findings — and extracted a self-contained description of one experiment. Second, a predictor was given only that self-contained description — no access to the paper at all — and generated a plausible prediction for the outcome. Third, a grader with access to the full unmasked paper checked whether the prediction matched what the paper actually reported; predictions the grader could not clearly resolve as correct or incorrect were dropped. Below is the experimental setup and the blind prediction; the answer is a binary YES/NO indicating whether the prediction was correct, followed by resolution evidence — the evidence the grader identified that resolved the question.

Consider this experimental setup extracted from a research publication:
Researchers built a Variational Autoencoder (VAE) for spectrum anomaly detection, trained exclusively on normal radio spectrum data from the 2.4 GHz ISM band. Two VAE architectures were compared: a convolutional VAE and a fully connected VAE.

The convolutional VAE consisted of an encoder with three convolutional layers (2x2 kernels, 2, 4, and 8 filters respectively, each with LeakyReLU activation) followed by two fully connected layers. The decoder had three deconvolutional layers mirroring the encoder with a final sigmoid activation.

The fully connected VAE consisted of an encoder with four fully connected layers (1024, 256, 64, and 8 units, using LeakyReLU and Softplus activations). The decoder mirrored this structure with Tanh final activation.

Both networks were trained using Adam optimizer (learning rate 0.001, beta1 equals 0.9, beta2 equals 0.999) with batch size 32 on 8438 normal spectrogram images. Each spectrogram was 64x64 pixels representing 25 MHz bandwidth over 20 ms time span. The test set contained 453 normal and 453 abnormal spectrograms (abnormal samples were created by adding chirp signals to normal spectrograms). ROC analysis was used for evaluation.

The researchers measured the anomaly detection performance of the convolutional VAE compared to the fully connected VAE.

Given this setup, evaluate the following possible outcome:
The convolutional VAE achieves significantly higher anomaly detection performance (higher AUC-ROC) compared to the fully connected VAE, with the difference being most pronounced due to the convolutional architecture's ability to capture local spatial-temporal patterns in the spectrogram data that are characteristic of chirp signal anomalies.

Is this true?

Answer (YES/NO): NO